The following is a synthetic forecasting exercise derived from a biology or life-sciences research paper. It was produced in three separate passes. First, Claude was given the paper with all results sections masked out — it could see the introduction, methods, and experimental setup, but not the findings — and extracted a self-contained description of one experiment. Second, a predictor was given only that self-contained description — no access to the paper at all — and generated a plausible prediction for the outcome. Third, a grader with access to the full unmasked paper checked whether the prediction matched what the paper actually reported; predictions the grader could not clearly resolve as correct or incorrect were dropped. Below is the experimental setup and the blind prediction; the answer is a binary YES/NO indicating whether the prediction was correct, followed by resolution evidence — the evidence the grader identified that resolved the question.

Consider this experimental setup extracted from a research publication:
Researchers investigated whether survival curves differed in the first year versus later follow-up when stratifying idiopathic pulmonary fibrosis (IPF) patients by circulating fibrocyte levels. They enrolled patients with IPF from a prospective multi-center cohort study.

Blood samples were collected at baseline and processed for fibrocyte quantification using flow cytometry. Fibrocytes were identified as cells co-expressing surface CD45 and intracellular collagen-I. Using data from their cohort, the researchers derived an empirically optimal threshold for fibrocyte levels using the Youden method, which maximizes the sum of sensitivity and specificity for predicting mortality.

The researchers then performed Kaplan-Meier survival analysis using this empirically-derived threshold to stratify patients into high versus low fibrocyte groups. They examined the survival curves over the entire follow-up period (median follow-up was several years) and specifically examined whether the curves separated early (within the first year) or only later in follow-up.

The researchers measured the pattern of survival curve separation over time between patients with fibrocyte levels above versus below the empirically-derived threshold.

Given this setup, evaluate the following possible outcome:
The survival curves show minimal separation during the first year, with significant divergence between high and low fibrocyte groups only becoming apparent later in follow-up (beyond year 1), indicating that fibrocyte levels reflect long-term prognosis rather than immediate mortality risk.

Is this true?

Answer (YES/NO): YES